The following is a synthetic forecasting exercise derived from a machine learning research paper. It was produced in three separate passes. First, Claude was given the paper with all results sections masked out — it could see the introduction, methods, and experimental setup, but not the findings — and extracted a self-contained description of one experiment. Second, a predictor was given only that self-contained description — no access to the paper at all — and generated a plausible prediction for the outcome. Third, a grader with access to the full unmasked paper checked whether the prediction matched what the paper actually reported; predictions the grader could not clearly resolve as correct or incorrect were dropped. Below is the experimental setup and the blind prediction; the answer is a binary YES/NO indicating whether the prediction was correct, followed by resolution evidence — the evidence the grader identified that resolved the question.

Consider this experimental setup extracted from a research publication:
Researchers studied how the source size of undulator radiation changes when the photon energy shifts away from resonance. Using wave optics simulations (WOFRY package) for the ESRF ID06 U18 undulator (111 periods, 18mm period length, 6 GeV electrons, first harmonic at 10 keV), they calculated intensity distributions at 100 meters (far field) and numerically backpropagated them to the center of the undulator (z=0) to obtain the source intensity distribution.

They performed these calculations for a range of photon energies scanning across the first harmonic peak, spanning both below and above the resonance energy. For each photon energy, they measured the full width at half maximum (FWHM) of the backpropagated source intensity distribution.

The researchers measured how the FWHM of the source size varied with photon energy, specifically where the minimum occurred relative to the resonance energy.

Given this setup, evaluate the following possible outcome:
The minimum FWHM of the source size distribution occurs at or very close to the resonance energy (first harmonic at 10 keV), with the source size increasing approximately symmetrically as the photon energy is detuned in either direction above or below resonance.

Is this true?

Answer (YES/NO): NO